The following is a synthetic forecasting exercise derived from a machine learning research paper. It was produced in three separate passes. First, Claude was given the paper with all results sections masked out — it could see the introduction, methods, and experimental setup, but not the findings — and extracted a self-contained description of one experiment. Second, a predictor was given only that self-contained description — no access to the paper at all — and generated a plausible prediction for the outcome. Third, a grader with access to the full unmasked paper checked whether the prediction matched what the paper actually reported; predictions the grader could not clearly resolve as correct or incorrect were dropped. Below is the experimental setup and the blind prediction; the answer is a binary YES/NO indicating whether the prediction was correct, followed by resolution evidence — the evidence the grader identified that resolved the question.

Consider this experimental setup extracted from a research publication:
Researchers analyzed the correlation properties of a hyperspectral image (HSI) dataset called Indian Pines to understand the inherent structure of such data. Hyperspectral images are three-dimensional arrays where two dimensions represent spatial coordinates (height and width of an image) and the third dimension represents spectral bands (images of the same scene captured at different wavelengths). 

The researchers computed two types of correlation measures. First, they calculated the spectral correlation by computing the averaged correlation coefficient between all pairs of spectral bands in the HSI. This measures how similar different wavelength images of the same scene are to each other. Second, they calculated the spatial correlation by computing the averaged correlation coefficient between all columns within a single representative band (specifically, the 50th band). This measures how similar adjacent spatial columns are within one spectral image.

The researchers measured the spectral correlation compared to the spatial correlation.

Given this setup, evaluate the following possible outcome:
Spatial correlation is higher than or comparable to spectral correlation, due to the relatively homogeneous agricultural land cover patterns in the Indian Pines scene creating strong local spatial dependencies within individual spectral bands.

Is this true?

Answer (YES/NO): NO